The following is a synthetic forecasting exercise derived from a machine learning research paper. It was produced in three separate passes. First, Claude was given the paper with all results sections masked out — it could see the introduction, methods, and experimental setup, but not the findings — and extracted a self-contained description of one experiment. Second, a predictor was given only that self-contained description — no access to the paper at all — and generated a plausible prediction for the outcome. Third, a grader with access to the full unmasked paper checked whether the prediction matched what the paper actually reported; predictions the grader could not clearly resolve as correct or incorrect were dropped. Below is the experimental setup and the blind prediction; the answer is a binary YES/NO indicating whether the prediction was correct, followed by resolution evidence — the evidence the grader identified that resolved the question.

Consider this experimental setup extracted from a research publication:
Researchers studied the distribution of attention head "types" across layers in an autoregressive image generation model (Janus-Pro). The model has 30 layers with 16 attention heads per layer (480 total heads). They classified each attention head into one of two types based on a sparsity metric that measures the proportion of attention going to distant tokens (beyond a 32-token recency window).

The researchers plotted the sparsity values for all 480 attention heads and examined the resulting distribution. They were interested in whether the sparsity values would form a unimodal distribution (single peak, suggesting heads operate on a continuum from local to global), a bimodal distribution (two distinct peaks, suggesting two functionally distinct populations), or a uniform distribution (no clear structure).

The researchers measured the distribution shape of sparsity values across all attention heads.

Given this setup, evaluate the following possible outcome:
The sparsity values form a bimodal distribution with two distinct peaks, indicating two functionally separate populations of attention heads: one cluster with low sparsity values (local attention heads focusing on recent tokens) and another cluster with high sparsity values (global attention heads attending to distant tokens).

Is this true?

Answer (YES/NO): YES